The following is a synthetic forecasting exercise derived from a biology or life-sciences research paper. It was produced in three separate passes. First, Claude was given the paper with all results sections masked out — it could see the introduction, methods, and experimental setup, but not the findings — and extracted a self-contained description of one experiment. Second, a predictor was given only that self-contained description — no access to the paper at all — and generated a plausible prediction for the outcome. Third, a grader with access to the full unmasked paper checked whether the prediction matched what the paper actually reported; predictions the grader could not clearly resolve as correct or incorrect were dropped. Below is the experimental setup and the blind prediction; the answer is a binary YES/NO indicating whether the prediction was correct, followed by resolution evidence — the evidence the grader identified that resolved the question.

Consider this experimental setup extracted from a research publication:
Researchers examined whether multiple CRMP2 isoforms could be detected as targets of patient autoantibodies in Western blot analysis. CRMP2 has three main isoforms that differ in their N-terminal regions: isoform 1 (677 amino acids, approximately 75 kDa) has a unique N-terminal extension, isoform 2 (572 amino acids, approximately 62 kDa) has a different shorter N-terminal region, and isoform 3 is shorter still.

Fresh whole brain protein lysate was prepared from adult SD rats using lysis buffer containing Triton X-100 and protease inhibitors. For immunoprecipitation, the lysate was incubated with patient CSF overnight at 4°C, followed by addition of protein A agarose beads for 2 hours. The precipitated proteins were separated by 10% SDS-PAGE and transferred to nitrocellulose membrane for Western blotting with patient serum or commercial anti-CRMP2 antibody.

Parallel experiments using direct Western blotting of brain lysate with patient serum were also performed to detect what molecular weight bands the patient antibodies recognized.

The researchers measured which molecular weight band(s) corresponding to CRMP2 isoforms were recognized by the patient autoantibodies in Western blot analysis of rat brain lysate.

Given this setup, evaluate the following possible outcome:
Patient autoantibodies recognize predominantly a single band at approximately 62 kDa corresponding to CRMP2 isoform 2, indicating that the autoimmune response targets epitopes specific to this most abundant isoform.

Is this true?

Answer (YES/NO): NO